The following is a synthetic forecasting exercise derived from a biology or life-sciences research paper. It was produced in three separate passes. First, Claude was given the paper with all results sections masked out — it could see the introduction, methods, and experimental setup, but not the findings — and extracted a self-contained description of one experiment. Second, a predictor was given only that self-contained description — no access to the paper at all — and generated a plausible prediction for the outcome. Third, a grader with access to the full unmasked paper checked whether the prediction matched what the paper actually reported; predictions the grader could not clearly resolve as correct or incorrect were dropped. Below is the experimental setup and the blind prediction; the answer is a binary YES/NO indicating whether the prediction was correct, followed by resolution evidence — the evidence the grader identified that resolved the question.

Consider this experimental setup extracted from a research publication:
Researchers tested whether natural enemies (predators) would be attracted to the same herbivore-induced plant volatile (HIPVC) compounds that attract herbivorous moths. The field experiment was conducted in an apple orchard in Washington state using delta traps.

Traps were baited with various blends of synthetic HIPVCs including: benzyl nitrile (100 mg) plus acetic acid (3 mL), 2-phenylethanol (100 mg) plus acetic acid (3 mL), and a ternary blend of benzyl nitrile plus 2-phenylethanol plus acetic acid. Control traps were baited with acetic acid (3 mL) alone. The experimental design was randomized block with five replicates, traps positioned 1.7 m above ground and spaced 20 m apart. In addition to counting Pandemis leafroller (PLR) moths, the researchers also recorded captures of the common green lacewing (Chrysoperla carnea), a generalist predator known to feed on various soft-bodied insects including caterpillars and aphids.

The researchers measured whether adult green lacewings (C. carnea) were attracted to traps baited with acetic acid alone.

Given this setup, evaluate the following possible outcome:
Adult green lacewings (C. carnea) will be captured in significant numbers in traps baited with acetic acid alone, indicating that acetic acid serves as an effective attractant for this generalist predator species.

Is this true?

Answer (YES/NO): NO